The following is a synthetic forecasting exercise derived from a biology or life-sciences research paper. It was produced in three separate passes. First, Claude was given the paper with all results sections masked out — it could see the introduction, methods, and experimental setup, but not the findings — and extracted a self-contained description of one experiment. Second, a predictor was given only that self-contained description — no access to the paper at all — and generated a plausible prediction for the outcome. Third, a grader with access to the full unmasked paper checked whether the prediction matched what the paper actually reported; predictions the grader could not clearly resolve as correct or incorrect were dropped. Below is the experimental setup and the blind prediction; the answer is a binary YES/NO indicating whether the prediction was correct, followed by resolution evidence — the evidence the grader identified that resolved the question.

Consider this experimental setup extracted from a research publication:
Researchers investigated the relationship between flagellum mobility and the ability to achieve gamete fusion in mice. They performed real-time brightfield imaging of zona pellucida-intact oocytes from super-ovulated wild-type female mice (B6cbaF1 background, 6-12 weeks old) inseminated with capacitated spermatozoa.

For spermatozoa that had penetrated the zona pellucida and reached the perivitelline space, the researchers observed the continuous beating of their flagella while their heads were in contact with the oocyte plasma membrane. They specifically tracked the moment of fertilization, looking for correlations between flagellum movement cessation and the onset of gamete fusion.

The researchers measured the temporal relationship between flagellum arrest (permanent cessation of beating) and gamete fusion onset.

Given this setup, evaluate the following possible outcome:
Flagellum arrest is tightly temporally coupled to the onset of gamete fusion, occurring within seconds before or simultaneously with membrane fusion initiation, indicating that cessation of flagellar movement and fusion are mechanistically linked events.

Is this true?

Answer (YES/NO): NO